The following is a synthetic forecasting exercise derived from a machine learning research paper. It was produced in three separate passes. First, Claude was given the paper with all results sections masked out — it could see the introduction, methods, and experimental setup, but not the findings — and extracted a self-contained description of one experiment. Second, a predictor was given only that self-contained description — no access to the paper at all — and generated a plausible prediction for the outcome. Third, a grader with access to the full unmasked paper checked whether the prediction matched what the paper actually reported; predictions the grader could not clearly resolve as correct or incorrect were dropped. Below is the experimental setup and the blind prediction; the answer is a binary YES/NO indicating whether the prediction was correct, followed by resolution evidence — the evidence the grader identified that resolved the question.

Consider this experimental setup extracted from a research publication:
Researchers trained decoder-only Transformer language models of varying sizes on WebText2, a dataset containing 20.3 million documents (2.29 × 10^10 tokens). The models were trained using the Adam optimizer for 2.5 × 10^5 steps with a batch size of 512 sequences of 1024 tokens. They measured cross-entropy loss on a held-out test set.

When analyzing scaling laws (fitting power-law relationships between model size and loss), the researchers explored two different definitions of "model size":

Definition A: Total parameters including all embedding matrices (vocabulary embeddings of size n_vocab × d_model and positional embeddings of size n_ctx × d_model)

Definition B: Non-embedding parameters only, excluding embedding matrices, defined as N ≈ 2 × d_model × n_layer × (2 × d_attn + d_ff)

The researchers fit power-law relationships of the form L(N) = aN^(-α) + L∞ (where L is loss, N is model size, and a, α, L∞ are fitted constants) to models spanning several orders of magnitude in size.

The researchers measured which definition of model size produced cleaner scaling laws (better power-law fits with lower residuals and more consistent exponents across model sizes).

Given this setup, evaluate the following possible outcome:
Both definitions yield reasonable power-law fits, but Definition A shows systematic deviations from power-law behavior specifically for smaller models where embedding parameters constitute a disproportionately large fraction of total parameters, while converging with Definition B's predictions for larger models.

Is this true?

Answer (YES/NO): NO